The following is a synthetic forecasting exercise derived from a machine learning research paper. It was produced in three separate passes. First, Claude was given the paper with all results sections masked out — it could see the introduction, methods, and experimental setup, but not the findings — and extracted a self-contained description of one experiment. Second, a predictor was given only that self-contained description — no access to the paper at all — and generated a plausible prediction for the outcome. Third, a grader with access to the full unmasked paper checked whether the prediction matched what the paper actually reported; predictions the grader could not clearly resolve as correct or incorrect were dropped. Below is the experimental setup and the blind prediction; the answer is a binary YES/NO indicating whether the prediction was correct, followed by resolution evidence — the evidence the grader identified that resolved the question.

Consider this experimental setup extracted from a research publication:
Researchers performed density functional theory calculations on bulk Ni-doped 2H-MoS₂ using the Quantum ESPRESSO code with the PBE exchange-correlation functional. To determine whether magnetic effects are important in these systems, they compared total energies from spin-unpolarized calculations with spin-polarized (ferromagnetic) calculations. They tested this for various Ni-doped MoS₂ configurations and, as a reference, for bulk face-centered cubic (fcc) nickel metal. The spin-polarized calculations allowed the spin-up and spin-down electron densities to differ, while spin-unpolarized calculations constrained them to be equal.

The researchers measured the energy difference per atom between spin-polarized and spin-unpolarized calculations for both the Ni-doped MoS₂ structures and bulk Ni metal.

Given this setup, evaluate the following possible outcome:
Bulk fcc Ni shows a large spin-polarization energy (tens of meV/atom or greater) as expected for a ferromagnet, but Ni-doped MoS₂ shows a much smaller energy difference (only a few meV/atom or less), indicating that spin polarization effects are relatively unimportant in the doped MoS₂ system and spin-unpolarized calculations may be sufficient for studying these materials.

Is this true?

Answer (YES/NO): YES